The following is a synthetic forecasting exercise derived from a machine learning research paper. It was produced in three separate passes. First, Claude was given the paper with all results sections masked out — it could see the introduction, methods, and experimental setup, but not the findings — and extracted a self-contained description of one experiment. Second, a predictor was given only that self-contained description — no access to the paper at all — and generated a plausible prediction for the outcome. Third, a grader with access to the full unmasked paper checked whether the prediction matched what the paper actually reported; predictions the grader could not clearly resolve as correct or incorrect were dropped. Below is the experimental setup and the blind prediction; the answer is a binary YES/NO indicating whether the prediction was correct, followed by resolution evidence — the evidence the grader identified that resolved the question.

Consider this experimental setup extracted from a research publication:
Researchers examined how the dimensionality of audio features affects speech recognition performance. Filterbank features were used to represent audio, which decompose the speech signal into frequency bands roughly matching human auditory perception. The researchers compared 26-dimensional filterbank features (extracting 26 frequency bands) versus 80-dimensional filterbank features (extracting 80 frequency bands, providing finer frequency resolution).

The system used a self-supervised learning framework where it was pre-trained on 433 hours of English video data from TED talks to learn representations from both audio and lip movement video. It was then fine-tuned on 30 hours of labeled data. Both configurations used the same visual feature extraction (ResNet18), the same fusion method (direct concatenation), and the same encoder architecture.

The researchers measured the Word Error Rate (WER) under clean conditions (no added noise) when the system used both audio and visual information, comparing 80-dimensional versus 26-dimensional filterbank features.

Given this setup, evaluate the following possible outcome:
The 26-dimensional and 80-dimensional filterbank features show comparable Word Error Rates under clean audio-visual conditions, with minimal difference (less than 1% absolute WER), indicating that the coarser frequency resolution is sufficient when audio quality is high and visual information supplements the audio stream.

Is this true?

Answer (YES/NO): NO